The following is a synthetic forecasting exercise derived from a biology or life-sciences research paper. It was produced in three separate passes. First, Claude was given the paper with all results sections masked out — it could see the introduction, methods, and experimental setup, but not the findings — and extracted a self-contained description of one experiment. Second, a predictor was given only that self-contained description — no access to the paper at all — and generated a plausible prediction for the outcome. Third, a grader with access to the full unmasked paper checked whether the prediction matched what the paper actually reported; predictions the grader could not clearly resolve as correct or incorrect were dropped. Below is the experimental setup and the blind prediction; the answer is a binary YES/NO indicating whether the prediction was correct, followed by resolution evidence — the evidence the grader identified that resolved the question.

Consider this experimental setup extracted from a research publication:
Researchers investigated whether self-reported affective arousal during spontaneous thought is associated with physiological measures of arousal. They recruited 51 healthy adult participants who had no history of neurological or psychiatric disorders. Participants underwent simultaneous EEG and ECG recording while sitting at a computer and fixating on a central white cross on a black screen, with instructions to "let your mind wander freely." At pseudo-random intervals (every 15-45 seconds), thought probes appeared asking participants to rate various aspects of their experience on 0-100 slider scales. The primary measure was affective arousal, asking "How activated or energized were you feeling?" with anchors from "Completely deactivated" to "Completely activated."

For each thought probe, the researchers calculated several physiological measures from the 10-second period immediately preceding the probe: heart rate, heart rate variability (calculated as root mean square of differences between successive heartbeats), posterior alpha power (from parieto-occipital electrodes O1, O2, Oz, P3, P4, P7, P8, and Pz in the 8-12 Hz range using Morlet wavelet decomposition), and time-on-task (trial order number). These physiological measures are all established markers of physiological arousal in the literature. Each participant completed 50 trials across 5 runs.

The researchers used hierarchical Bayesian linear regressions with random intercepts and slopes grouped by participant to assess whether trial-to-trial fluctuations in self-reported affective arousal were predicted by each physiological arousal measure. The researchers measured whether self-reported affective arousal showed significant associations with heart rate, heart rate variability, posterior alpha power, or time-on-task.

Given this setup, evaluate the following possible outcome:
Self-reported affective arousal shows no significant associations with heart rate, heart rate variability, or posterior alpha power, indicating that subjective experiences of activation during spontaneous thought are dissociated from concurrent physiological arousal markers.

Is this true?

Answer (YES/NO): YES